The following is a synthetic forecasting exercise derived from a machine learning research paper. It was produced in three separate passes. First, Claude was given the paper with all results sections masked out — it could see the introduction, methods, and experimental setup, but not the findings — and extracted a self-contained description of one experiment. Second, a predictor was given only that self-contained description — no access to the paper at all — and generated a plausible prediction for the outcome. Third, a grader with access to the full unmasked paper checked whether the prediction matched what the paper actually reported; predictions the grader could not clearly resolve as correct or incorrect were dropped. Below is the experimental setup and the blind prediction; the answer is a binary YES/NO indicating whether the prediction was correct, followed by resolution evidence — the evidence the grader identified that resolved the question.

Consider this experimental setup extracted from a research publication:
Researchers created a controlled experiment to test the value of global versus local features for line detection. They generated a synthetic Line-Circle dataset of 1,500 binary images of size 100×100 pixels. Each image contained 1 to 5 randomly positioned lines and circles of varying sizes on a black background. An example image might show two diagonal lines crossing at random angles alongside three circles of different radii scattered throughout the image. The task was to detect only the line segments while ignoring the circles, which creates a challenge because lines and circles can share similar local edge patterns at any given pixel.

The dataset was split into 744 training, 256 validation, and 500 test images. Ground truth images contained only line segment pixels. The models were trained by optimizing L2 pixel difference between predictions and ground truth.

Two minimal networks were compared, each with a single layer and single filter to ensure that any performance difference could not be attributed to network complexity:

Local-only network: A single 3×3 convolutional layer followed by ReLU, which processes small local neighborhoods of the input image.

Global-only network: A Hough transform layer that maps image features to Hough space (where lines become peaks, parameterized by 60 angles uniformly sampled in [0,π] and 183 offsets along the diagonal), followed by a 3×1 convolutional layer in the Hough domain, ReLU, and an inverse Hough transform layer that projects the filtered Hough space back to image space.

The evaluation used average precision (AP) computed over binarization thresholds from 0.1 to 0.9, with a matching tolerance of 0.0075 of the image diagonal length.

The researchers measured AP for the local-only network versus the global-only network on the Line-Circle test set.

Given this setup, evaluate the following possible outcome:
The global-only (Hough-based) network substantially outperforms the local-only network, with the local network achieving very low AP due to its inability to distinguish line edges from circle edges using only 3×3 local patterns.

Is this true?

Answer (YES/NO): YES